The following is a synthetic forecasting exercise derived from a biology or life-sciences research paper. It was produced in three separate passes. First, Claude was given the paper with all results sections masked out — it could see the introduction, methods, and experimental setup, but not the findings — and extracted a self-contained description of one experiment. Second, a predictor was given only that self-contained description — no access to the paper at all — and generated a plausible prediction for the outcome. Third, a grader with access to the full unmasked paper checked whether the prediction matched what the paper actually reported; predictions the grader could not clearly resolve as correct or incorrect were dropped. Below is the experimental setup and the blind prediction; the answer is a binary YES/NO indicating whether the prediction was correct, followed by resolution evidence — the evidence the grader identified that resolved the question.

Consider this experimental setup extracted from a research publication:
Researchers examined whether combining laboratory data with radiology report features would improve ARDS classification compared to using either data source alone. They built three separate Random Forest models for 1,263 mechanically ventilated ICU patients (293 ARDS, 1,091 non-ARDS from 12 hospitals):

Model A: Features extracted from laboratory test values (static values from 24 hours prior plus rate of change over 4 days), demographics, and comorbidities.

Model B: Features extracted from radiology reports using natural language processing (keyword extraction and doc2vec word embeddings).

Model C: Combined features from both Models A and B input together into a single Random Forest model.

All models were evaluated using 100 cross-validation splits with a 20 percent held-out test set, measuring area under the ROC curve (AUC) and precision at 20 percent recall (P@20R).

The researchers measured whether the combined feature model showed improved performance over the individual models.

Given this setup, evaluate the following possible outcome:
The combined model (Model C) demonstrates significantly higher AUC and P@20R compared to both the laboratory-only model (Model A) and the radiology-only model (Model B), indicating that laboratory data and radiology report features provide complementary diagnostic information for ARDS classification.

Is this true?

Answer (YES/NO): NO